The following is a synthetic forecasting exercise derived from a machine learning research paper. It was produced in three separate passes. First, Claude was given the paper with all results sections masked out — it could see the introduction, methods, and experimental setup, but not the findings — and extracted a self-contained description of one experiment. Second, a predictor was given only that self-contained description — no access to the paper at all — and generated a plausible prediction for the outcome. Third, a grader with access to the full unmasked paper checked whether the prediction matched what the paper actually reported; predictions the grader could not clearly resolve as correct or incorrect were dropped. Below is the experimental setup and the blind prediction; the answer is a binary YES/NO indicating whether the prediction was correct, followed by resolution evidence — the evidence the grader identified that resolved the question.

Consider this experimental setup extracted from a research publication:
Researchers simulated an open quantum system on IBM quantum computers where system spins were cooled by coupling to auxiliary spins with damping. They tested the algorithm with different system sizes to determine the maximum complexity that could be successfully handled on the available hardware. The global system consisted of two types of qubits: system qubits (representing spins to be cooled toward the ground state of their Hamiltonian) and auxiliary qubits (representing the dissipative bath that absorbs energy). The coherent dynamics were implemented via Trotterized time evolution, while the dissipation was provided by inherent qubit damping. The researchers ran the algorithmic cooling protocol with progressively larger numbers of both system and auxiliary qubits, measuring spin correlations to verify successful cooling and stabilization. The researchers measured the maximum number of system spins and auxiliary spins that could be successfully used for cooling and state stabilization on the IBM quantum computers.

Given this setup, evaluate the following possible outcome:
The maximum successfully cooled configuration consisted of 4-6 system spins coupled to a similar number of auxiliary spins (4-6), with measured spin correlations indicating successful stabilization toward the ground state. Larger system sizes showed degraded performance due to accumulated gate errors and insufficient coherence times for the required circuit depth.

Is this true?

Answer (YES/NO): NO